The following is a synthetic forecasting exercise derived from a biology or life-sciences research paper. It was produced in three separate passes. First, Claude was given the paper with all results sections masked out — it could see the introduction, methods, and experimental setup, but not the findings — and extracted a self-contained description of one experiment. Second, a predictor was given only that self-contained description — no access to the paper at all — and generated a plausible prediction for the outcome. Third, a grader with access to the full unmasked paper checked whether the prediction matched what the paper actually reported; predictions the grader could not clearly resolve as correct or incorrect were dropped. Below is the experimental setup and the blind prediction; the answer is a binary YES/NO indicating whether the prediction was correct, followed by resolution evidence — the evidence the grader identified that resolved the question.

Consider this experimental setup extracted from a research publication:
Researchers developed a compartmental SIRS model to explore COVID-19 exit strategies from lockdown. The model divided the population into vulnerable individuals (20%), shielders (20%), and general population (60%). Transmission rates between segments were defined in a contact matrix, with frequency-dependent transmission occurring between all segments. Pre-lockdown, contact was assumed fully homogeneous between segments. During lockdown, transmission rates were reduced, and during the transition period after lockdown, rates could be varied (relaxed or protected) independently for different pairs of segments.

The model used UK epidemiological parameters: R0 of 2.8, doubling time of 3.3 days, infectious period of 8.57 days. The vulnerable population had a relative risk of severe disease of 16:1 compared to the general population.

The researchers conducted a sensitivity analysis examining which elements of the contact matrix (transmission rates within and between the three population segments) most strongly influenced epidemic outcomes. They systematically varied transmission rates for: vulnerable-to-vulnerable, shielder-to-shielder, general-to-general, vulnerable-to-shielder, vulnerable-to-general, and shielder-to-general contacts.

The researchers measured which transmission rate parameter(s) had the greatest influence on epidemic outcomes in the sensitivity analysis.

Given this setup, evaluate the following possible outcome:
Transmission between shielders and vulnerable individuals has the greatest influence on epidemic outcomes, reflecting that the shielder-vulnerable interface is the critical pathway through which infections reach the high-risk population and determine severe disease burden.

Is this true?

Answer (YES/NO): NO